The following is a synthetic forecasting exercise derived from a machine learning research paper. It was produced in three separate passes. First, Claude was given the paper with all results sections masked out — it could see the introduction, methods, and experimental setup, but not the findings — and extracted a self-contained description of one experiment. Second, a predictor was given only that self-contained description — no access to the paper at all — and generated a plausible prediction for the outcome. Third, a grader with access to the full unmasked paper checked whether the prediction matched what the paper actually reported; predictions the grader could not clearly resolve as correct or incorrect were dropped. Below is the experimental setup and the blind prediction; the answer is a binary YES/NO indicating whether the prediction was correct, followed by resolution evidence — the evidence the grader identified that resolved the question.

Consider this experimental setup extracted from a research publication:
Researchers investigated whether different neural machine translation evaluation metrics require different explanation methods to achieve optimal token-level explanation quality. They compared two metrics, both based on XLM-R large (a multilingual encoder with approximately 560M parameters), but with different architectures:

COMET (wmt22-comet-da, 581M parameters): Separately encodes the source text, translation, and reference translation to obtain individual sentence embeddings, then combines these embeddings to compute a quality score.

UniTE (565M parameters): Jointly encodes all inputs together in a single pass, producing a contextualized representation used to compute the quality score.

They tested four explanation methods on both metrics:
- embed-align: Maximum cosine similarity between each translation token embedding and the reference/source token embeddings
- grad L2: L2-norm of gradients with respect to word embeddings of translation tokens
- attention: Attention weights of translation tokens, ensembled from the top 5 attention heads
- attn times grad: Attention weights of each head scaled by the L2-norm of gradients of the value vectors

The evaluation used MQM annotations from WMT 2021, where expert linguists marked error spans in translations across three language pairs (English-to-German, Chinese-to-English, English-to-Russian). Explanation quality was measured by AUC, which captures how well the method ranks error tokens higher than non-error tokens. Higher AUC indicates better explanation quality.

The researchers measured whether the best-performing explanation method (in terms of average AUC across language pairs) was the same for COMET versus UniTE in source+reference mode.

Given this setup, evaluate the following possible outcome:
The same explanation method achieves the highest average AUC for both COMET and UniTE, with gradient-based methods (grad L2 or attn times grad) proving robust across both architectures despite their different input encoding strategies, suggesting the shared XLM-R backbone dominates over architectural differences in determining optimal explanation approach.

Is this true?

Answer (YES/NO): NO